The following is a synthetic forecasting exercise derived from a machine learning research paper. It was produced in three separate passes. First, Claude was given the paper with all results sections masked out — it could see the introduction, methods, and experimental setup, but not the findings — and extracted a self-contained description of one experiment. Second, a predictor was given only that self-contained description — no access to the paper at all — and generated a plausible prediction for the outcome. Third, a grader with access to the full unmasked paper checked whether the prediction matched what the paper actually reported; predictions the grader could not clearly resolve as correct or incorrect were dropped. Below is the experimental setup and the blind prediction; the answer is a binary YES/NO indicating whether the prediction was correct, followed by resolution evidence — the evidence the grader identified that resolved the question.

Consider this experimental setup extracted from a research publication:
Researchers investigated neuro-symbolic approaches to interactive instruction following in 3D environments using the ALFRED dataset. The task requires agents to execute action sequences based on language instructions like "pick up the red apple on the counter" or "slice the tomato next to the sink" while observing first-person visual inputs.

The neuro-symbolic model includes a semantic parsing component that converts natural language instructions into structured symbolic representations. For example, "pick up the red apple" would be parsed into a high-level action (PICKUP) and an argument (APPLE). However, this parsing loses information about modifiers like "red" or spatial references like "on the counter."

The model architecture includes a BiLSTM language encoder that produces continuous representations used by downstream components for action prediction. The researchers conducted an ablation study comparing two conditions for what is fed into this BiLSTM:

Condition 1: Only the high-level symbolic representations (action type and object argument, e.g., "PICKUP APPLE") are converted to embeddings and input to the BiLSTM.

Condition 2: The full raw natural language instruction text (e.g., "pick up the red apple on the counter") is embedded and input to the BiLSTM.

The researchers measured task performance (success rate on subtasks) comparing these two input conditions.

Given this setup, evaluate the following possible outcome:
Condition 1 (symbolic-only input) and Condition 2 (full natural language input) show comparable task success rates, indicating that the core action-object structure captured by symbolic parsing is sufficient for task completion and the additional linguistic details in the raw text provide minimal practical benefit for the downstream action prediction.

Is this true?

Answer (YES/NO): NO